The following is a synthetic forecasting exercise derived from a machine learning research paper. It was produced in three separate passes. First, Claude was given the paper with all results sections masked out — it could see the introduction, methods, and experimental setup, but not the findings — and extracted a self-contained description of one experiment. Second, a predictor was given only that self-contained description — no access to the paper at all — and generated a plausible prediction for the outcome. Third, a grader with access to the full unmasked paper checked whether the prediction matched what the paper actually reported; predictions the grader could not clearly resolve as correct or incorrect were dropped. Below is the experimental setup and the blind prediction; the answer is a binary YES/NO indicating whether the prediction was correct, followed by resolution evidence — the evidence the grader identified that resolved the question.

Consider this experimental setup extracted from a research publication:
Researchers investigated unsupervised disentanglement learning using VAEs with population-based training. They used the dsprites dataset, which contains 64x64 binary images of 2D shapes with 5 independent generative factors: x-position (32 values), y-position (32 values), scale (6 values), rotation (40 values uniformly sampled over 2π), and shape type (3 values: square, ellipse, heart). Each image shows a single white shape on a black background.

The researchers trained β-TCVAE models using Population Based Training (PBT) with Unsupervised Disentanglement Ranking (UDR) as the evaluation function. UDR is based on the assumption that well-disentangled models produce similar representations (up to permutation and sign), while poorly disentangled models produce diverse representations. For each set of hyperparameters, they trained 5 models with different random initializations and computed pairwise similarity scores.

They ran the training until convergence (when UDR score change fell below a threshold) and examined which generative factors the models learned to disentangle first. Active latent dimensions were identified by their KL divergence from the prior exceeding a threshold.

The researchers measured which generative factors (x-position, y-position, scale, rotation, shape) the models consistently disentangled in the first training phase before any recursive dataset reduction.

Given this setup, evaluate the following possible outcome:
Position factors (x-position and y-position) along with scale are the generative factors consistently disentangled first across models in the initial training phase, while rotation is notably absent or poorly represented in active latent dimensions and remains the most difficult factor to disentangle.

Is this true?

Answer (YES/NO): NO